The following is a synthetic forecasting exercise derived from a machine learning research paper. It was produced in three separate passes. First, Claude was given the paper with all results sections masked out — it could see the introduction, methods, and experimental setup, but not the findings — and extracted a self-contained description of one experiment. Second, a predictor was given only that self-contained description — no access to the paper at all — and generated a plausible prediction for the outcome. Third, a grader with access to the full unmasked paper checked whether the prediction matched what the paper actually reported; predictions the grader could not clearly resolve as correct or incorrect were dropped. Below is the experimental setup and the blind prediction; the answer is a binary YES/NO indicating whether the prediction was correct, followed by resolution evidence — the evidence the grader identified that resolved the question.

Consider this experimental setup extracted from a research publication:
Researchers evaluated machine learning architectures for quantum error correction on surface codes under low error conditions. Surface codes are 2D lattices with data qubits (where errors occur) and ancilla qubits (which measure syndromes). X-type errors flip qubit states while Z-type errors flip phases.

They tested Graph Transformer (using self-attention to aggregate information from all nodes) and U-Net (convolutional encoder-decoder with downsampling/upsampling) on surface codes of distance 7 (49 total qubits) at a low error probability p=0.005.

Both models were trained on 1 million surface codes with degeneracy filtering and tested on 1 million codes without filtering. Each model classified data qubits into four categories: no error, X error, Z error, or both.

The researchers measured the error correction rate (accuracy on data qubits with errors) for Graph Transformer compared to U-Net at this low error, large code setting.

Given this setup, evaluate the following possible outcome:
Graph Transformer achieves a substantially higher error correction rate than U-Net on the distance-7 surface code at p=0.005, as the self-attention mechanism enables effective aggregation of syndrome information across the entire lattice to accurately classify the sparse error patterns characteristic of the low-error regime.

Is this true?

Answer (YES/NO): NO